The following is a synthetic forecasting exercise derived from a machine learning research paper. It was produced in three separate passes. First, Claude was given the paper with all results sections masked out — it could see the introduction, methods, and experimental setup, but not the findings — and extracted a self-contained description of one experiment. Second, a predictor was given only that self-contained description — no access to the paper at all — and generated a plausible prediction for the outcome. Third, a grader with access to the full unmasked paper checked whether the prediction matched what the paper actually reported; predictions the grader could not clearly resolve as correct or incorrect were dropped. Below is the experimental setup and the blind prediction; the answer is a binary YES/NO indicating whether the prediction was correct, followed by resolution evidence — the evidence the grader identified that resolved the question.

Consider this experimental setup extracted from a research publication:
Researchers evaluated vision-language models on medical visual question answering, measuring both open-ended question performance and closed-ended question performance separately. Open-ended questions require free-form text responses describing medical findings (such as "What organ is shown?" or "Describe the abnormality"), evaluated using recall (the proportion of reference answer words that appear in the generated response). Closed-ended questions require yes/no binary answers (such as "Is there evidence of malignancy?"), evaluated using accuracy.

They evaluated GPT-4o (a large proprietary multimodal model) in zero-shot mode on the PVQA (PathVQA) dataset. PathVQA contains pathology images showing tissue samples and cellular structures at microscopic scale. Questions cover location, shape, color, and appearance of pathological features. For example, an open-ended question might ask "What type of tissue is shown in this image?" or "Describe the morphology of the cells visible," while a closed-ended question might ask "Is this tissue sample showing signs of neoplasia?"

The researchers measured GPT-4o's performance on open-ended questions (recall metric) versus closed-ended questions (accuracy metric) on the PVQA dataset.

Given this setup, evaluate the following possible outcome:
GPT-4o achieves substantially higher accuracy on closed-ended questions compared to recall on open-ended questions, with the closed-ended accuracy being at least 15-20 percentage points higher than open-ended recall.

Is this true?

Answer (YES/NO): YES